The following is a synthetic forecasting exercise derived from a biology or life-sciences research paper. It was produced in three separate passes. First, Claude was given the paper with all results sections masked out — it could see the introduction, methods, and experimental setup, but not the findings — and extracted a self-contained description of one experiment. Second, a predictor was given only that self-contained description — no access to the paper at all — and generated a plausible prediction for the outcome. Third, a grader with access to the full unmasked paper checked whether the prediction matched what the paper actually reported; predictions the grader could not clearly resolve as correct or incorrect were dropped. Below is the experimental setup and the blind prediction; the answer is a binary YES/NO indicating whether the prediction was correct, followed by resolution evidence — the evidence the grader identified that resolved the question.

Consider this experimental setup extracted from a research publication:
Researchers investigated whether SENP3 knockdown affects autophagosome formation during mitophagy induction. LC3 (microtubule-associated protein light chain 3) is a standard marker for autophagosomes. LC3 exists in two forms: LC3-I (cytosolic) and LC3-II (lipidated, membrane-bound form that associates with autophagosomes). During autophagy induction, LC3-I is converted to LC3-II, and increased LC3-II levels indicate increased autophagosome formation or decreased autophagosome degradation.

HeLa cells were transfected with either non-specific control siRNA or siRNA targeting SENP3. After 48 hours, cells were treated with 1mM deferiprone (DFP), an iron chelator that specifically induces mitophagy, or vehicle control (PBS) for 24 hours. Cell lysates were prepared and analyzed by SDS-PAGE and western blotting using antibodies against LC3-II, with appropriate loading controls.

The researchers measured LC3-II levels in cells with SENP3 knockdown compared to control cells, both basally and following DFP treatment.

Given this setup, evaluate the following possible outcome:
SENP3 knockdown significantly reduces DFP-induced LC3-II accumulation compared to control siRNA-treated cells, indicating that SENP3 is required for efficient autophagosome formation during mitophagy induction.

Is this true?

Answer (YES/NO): YES